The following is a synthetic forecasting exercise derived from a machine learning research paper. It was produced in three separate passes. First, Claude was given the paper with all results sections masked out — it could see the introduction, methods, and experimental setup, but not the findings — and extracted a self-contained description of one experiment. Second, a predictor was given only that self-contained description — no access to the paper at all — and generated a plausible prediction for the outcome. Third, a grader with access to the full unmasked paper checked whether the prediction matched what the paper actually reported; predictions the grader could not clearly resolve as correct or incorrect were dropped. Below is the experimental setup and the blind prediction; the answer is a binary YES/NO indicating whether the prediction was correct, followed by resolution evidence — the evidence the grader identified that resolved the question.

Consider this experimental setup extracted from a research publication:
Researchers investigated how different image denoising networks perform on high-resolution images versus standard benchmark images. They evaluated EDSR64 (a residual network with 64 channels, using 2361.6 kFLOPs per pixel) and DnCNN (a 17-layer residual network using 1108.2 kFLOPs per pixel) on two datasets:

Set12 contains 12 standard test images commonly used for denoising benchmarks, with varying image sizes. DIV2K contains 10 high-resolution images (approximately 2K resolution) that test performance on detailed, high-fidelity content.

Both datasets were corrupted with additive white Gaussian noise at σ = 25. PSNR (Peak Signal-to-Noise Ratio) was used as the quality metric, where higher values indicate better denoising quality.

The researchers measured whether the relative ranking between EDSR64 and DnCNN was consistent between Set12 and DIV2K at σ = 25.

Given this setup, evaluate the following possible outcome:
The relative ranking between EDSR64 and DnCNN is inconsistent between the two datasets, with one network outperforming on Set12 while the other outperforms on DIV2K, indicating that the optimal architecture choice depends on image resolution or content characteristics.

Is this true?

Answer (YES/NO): NO